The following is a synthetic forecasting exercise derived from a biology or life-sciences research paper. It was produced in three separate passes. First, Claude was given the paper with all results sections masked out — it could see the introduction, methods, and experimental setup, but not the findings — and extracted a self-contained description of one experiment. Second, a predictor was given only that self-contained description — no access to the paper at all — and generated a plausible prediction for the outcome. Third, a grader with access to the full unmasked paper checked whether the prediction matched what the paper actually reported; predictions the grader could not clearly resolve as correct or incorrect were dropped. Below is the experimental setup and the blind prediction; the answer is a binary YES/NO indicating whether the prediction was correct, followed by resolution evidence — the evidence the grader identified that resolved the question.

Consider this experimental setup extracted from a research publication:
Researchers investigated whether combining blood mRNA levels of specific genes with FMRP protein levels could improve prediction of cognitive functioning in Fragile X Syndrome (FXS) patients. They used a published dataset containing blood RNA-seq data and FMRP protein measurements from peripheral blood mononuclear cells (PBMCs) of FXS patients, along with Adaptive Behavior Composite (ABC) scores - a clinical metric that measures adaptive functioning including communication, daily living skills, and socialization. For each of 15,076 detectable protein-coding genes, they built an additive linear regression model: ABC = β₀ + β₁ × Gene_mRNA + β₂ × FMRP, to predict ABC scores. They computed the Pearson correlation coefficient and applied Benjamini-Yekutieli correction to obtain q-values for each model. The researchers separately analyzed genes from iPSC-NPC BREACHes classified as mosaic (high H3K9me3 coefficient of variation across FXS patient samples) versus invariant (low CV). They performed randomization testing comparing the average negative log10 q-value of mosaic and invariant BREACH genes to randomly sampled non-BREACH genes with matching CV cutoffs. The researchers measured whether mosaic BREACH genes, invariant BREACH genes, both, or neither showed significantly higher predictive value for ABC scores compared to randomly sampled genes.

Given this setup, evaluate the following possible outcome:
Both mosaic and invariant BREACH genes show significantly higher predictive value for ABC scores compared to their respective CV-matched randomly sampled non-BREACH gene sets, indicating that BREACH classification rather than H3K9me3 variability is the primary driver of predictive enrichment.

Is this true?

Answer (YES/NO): NO